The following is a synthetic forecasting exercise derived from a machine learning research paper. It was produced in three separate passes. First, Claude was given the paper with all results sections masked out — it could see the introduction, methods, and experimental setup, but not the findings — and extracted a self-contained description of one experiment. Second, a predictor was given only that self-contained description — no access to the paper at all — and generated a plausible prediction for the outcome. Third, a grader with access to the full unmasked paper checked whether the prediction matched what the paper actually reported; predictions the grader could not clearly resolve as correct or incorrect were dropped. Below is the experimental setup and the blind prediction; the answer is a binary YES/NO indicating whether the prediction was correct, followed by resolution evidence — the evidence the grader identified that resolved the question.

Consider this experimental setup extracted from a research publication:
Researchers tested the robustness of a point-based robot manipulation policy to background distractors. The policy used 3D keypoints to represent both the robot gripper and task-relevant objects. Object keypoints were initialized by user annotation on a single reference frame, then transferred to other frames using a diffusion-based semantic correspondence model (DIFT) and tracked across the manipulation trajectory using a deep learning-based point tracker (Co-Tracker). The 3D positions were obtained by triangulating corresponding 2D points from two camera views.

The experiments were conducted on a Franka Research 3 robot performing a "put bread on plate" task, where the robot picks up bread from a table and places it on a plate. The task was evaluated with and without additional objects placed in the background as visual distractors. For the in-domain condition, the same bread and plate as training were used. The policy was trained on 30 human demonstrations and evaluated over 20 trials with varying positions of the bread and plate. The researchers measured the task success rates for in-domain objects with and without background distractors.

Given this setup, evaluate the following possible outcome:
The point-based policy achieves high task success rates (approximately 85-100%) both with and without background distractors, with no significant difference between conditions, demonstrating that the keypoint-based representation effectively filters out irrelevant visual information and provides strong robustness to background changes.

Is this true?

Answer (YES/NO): YES